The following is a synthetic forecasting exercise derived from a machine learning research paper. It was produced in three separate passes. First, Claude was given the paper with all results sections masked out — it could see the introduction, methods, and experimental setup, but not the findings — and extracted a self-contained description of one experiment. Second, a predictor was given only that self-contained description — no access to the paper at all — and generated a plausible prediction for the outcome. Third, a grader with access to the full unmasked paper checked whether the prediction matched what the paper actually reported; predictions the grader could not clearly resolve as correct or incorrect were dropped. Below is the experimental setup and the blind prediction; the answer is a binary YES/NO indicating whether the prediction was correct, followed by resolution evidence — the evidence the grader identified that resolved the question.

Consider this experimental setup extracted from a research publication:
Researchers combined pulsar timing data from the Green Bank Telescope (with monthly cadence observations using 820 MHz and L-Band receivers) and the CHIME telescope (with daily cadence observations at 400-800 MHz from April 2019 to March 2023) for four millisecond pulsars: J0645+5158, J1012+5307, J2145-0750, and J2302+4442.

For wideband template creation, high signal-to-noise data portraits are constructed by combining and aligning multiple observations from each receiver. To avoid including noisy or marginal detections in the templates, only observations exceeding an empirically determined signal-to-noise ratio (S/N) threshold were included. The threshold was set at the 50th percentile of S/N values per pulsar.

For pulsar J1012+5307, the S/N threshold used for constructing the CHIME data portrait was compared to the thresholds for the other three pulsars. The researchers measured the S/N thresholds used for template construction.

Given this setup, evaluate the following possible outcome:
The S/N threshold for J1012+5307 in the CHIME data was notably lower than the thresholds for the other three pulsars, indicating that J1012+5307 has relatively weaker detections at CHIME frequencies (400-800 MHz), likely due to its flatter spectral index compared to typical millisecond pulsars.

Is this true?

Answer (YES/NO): NO